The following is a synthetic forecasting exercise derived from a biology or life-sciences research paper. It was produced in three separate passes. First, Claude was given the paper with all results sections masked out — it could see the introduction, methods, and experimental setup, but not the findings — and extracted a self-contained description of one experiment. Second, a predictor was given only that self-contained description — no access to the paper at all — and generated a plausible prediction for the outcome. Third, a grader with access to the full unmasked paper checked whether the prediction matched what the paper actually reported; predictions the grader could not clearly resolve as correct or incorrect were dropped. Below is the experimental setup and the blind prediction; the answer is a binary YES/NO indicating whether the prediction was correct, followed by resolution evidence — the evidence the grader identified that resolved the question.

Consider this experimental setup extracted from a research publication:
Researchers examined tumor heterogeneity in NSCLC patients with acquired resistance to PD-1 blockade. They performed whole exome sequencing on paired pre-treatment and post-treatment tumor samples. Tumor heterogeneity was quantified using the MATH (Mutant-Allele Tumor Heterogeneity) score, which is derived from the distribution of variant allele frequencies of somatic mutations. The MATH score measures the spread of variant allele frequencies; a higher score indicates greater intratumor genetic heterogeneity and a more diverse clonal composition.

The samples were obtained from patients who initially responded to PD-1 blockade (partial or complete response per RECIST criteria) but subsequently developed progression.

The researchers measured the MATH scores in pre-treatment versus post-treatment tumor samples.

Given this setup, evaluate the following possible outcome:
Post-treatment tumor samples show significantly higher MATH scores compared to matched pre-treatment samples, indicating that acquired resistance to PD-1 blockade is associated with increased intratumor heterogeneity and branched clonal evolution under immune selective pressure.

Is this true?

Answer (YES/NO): NO